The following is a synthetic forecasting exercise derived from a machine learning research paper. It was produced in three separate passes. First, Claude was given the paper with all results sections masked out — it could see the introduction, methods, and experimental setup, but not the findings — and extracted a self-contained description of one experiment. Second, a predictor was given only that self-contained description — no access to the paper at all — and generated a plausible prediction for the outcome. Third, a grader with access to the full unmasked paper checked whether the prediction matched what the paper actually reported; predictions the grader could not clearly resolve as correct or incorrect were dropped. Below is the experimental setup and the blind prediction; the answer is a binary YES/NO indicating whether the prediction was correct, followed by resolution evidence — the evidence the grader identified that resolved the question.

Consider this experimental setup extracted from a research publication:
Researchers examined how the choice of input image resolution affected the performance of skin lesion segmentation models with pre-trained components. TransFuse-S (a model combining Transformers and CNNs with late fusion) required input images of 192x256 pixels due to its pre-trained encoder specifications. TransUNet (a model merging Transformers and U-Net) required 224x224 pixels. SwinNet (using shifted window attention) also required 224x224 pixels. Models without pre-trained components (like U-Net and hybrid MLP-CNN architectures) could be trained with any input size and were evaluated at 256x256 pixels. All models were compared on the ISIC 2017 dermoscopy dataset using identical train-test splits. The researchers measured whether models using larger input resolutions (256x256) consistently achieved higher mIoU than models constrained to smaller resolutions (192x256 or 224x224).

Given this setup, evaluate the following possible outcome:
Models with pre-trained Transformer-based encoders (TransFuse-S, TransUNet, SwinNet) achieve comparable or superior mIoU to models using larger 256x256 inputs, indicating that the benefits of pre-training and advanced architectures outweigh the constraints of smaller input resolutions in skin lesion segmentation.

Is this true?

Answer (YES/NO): YES